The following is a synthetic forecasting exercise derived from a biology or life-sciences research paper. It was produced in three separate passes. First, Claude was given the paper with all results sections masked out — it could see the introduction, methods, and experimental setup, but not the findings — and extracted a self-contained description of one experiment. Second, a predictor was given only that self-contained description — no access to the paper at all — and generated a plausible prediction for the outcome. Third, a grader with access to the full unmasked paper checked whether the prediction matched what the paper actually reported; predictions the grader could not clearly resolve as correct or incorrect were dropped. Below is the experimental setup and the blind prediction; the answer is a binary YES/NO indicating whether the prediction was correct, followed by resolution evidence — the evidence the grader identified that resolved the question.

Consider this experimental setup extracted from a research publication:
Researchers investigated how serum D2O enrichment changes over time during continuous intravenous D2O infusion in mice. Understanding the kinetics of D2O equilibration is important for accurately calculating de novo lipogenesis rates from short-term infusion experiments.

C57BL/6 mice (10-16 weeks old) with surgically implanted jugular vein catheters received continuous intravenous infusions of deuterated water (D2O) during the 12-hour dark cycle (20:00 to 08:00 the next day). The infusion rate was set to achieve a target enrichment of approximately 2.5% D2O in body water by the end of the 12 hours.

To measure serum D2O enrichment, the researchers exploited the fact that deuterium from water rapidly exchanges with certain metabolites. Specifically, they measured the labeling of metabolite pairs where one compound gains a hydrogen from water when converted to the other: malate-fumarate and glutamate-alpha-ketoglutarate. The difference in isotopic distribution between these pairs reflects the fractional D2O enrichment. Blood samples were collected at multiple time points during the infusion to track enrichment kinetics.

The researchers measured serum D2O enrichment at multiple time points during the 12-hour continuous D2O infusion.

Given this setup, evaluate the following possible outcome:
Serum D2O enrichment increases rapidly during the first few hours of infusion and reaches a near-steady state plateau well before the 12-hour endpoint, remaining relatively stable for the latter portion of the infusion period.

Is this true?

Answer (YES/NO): NO